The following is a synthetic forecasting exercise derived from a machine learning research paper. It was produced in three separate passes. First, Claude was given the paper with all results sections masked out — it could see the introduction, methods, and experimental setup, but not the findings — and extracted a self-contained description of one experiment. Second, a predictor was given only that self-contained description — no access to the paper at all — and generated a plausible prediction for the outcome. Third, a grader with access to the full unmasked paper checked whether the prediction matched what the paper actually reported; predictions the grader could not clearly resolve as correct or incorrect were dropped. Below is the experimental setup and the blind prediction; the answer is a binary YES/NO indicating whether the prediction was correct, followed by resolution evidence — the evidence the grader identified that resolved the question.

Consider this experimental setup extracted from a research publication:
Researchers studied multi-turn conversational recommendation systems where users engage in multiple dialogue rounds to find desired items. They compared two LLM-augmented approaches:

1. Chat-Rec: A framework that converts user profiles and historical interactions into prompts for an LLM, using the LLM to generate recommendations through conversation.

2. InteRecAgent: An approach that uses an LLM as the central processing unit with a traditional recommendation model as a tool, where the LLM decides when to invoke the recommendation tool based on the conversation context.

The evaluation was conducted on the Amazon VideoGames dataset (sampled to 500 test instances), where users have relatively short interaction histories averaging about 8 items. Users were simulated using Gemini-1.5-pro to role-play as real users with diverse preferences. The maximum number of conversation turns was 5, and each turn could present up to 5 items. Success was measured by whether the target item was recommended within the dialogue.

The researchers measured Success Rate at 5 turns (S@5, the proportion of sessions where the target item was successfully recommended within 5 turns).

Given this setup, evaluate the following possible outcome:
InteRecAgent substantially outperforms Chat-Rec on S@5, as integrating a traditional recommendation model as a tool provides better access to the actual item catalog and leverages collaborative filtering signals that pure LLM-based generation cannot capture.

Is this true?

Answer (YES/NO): NO